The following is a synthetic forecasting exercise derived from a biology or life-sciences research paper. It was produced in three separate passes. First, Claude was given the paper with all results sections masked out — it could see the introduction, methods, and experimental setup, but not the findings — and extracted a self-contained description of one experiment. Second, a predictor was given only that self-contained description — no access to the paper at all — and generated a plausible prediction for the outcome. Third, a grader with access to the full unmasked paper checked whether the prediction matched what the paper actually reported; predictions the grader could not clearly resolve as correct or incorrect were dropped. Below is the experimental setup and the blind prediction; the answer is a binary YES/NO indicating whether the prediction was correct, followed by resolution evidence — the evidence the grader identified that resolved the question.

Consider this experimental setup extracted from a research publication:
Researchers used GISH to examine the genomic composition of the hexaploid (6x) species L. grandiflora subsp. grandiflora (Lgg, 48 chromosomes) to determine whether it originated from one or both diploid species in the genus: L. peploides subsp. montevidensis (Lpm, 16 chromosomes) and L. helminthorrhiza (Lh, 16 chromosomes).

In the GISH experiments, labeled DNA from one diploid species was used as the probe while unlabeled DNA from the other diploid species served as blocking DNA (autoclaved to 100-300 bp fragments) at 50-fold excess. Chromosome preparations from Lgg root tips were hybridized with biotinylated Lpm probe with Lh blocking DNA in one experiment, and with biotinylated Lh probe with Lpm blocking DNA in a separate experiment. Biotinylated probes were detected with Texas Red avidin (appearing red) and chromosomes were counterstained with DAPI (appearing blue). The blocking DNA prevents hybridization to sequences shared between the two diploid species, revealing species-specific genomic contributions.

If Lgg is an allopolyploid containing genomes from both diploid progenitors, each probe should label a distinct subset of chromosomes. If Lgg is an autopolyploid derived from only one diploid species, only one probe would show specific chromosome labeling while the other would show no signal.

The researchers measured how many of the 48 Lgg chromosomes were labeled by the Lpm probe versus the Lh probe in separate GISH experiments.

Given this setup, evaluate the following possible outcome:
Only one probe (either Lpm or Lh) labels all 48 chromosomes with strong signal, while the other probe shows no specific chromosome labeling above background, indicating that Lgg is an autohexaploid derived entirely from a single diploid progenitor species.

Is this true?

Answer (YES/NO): NO